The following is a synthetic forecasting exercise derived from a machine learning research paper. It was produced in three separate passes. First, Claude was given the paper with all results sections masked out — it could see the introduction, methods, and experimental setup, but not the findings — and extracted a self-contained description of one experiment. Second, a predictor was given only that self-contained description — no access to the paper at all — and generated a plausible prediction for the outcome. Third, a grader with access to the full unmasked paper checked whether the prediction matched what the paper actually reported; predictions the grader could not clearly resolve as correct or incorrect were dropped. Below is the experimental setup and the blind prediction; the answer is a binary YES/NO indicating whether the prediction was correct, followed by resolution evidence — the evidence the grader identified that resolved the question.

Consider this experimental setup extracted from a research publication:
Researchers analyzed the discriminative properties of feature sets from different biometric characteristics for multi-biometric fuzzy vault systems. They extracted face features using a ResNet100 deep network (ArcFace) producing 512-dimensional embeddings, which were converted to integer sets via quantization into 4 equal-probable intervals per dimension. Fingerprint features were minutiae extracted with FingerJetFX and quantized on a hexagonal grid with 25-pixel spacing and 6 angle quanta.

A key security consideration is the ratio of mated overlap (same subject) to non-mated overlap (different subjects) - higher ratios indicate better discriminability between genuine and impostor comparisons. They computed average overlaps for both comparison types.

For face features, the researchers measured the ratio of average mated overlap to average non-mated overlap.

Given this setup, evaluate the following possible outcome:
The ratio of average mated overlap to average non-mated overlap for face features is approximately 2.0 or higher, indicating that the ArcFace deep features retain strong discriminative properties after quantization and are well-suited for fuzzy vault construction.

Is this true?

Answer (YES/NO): NO